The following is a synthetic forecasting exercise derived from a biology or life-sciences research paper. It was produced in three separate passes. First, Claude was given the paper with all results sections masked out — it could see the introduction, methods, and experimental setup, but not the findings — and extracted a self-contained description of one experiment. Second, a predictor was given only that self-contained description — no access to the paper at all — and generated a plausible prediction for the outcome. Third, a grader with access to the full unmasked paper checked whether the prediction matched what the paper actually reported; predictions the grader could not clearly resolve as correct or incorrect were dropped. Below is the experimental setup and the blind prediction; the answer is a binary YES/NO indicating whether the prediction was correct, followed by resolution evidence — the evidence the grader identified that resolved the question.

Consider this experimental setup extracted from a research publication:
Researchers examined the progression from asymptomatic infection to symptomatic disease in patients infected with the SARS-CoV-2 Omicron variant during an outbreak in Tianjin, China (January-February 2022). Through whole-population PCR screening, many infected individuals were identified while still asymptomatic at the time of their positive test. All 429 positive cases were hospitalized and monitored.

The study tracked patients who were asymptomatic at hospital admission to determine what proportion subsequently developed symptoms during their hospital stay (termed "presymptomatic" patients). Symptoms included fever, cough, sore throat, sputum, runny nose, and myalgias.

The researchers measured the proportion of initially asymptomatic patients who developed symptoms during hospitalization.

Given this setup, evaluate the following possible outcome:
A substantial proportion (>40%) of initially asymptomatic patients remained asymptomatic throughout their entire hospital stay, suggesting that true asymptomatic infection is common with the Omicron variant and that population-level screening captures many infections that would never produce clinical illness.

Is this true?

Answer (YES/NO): NO